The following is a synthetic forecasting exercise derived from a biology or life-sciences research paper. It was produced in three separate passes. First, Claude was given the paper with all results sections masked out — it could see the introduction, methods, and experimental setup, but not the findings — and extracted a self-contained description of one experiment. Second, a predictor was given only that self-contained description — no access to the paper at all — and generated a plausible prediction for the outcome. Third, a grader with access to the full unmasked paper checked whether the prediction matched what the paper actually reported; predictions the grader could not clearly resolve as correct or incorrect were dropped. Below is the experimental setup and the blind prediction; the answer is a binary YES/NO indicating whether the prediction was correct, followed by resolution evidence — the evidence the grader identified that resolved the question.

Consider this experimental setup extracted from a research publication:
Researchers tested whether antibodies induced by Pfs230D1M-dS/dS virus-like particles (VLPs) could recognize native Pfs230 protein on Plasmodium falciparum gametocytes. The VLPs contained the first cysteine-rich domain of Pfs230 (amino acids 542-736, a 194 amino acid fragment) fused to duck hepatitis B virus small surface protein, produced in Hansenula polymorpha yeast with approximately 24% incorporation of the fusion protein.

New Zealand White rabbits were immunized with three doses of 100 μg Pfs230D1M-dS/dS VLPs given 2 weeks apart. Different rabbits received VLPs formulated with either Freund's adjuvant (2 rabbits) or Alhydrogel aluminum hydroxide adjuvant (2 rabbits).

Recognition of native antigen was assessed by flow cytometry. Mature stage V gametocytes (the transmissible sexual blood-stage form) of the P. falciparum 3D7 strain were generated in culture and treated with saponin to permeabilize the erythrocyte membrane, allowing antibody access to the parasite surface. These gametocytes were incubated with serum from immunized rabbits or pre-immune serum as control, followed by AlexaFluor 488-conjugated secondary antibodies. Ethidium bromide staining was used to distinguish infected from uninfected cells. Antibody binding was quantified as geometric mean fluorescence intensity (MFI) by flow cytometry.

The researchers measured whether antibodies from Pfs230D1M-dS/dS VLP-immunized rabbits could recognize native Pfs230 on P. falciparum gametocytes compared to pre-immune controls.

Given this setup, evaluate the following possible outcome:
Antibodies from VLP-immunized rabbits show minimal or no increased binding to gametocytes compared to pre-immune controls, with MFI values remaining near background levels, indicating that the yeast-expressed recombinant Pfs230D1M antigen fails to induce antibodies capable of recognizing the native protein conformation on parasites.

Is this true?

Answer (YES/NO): NO